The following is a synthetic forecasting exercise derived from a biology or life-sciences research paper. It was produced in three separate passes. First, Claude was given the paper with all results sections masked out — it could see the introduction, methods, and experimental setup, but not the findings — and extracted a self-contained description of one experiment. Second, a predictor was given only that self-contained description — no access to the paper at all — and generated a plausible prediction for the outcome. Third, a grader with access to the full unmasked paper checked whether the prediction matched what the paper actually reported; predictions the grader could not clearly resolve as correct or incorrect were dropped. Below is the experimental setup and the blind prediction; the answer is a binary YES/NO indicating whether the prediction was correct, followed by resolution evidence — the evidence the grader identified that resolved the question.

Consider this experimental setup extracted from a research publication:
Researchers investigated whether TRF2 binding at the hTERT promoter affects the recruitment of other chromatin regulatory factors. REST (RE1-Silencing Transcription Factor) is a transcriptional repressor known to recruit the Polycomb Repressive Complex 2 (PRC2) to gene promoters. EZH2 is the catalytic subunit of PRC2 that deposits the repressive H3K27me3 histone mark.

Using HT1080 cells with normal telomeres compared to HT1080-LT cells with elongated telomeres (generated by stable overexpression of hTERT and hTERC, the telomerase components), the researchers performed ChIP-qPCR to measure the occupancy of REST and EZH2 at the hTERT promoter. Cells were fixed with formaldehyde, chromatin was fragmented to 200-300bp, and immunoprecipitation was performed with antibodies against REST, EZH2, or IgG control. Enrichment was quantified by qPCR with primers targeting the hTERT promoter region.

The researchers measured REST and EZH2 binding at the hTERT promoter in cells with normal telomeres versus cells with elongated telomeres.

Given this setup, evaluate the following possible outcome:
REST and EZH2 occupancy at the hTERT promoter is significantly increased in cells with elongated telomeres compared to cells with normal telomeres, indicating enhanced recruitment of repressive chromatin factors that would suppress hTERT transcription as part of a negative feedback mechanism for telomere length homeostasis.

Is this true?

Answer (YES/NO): NO